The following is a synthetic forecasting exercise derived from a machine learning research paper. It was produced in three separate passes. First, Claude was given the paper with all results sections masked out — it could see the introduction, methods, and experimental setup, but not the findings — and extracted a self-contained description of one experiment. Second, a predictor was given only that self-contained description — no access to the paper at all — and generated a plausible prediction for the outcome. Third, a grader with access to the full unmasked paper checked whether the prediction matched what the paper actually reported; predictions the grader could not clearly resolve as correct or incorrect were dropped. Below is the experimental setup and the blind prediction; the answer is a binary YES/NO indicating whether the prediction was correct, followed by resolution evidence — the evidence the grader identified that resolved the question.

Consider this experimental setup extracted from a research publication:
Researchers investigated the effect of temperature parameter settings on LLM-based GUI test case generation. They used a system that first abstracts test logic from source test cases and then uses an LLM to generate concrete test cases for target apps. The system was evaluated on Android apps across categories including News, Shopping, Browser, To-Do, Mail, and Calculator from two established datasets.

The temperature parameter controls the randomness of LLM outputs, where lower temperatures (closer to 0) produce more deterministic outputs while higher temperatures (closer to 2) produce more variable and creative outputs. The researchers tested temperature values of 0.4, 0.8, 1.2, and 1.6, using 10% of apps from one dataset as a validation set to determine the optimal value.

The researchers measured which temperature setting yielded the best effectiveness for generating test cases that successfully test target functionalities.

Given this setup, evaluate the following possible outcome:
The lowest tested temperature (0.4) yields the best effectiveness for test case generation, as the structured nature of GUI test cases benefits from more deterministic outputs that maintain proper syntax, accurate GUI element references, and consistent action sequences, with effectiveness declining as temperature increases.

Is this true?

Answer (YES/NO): NO